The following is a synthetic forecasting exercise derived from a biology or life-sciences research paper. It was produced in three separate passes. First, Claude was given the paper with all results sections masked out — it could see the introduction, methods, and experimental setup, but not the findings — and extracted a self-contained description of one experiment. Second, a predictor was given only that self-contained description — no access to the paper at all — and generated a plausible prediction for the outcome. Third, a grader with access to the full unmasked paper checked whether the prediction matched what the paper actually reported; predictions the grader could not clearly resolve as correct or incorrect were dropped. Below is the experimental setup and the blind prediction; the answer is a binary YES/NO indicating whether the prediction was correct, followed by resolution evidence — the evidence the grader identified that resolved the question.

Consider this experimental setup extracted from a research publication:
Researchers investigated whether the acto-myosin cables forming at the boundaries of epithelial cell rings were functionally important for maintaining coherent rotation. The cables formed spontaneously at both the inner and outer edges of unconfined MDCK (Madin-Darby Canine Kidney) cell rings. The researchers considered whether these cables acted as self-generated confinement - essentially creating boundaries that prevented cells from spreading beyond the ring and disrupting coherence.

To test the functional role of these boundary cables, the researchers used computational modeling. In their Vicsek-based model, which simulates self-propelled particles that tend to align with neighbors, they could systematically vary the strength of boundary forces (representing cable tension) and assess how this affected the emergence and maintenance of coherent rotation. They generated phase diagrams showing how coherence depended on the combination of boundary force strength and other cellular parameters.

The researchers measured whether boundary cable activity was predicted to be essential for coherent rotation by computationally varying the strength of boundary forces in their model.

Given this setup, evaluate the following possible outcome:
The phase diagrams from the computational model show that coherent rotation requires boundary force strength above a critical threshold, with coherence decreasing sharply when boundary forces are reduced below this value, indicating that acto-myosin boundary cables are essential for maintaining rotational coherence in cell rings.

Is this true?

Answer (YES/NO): YES